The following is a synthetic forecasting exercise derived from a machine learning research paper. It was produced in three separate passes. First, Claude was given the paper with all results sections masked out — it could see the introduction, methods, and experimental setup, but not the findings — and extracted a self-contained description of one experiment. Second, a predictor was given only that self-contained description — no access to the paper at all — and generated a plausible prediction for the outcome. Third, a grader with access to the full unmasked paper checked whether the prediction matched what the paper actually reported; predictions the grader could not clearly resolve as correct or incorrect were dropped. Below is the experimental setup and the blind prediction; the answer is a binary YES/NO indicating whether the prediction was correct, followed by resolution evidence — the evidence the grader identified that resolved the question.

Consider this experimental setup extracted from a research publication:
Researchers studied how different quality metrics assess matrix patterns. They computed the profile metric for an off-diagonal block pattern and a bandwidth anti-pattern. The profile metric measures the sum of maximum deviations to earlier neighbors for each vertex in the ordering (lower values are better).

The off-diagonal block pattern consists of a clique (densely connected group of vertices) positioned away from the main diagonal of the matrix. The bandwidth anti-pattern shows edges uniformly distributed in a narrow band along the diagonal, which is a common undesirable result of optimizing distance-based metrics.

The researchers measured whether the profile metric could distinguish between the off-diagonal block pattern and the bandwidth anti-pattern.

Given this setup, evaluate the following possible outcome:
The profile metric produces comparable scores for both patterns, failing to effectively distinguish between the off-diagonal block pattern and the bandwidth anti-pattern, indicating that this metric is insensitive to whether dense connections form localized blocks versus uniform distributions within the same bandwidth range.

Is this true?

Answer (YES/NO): YES